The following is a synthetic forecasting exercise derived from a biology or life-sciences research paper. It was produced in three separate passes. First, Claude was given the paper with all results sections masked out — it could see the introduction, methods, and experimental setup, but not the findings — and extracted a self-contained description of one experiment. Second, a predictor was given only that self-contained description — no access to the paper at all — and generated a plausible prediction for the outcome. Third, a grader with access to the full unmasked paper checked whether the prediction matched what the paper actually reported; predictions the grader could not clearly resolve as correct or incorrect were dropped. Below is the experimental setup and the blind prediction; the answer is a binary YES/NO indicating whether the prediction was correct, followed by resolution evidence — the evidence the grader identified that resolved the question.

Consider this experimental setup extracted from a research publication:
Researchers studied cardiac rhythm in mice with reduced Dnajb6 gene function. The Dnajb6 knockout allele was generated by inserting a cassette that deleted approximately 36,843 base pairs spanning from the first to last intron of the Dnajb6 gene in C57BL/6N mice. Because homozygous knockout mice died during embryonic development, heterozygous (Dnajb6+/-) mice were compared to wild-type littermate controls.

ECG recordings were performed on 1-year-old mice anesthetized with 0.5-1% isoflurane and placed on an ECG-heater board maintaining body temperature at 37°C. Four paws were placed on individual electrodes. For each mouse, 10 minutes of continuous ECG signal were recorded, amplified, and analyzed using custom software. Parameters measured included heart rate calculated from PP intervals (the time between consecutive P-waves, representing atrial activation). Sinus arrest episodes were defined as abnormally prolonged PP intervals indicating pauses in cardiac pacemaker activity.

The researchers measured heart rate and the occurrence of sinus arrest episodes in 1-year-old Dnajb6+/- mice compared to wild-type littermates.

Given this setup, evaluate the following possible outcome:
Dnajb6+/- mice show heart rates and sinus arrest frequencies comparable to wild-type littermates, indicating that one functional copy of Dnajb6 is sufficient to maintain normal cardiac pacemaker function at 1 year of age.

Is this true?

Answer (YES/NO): NO